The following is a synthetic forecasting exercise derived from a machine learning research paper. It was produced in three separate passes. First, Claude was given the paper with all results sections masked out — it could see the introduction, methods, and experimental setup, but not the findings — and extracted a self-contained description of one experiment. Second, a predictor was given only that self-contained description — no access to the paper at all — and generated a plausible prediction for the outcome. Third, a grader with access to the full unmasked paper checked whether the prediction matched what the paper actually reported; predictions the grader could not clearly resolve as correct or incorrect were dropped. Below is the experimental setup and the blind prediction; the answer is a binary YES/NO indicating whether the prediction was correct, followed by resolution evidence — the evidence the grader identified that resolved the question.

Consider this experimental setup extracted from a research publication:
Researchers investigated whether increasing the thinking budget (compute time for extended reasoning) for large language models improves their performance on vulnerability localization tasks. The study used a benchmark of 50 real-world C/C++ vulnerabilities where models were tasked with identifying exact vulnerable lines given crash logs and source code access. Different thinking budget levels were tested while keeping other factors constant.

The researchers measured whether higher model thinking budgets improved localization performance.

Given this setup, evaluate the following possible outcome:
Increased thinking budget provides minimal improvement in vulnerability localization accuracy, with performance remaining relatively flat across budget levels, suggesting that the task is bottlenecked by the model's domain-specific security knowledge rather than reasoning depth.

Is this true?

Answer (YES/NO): NO